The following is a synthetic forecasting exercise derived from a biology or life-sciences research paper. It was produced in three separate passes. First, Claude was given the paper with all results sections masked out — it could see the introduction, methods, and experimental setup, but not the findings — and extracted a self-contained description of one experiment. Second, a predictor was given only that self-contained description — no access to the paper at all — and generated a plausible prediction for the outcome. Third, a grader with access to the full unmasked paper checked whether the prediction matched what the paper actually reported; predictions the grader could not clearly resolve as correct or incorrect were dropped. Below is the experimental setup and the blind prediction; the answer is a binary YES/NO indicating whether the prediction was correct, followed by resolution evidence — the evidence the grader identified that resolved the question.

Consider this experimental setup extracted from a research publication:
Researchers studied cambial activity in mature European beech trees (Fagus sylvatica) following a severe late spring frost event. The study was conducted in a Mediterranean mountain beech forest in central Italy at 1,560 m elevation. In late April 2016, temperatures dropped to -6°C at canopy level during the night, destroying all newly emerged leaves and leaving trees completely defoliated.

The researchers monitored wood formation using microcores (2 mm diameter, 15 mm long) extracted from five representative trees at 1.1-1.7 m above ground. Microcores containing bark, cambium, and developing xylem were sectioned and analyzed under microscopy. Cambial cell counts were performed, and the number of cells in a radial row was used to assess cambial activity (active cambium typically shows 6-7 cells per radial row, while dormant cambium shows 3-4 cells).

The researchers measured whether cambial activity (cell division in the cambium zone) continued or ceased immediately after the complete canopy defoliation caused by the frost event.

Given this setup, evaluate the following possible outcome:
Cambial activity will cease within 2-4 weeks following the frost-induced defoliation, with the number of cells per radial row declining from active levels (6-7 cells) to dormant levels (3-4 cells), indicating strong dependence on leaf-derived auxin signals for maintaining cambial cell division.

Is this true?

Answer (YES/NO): NO